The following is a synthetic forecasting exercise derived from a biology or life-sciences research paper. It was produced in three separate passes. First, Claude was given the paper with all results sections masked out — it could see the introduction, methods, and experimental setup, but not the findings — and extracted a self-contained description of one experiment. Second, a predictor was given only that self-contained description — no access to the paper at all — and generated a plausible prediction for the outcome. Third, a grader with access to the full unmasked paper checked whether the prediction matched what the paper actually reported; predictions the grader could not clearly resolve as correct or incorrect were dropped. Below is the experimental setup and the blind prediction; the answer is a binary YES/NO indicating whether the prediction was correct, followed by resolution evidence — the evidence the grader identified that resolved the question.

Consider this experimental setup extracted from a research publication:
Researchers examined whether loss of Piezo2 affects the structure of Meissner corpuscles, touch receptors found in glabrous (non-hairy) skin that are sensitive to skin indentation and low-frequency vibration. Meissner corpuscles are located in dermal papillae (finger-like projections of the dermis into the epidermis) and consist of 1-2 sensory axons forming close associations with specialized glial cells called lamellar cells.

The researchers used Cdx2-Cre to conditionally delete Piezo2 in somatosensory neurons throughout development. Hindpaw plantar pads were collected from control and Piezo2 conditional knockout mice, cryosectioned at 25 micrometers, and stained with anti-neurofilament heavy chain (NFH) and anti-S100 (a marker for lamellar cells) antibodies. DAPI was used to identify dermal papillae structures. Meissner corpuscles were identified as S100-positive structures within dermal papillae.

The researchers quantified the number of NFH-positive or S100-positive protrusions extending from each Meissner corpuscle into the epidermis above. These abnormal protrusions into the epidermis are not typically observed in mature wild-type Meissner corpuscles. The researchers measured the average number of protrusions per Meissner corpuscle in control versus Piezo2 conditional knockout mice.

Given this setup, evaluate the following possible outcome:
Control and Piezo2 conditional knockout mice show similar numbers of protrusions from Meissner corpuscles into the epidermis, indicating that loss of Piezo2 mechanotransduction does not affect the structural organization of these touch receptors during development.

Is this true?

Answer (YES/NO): NO